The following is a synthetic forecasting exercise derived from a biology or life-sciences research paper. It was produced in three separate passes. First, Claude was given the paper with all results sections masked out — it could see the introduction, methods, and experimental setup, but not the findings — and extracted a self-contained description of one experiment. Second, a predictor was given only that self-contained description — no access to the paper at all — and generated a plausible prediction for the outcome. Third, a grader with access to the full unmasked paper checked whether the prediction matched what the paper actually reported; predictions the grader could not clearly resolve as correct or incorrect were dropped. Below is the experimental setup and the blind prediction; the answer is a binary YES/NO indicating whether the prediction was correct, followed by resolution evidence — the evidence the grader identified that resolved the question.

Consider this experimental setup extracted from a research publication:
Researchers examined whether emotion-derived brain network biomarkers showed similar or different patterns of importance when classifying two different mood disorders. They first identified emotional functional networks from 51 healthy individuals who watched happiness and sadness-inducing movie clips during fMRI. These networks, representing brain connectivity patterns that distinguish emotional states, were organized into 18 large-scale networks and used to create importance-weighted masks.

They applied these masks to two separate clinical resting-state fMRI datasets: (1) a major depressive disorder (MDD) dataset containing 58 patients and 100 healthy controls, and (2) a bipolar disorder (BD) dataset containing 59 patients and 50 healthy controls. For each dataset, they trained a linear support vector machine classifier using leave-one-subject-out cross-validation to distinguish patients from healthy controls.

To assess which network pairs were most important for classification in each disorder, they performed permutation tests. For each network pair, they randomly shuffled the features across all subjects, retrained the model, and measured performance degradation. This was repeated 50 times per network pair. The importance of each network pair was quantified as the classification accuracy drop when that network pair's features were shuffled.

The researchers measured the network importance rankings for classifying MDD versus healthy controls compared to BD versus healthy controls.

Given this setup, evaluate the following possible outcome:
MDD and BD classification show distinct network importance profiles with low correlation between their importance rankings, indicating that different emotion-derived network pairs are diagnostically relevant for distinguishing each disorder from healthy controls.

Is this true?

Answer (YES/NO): NO